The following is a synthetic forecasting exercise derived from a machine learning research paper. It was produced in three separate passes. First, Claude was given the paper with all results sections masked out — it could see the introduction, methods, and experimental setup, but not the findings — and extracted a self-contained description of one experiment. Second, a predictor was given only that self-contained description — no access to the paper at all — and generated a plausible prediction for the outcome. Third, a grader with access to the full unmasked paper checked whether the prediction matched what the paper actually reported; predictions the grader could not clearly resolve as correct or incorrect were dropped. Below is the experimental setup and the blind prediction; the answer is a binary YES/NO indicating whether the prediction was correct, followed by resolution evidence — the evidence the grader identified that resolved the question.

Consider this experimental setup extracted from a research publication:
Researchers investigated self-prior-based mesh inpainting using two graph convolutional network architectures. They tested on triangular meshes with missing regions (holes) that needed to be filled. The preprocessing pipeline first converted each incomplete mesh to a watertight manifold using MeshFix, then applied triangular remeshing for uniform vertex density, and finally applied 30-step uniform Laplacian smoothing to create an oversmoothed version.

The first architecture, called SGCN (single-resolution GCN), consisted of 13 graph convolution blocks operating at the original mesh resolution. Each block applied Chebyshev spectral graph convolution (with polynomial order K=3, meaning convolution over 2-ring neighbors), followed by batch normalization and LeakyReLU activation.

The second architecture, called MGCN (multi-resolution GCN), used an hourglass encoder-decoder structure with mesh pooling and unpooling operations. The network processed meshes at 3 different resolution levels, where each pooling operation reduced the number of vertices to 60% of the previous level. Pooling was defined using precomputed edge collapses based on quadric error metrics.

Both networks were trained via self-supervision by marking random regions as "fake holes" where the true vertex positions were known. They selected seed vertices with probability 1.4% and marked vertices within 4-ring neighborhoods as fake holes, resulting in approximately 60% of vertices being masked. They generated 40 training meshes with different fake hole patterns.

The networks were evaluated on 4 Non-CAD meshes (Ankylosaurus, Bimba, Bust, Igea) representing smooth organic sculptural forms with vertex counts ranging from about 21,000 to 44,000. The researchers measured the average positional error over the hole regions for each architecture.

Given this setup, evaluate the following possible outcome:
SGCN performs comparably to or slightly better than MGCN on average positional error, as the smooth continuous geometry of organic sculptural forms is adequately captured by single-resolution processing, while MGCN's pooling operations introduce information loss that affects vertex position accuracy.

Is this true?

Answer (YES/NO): YES